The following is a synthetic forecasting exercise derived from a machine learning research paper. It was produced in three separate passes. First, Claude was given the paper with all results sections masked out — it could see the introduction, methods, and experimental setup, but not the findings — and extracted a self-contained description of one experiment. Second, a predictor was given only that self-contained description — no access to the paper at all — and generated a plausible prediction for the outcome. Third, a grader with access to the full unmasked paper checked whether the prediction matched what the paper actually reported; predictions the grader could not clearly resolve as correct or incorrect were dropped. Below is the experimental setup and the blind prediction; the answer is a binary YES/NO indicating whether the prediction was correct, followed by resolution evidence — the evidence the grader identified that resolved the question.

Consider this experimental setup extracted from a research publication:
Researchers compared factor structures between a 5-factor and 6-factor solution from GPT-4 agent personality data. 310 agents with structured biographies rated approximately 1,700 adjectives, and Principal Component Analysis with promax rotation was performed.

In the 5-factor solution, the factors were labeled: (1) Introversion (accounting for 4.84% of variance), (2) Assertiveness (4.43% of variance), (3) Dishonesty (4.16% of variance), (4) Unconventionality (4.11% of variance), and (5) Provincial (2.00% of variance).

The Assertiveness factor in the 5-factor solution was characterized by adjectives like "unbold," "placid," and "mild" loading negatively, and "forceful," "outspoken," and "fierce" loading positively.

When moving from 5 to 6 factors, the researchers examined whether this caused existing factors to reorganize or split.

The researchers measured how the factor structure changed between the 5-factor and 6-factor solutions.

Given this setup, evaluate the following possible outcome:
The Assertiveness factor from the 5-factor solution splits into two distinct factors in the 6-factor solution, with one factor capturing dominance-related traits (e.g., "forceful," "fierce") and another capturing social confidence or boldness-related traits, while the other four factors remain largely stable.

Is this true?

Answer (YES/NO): NO